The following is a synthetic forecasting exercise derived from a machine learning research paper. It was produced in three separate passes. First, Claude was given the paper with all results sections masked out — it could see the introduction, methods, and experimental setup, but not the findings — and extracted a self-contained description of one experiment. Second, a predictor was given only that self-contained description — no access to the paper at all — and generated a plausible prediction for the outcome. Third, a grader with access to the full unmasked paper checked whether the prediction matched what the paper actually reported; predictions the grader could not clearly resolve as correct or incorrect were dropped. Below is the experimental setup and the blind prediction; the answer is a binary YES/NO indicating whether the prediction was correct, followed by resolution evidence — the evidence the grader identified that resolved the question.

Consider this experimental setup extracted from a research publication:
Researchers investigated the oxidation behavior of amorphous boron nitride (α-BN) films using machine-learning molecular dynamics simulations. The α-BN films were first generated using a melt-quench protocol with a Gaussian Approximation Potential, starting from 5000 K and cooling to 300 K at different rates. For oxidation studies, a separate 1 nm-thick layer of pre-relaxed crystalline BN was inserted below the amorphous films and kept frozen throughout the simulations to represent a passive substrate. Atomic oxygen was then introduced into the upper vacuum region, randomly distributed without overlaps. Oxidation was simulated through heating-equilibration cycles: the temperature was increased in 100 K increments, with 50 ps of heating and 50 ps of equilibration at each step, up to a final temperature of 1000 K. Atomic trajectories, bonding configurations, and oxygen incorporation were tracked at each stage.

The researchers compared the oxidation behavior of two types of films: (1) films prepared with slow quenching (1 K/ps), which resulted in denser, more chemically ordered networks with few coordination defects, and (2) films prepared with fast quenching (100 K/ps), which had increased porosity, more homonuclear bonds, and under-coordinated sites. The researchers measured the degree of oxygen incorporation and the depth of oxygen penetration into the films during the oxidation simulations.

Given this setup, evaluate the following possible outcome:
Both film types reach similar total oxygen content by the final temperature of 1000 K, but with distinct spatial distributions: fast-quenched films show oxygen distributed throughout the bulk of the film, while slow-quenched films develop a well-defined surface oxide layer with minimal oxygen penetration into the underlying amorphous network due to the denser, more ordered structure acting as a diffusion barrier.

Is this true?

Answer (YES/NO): NO